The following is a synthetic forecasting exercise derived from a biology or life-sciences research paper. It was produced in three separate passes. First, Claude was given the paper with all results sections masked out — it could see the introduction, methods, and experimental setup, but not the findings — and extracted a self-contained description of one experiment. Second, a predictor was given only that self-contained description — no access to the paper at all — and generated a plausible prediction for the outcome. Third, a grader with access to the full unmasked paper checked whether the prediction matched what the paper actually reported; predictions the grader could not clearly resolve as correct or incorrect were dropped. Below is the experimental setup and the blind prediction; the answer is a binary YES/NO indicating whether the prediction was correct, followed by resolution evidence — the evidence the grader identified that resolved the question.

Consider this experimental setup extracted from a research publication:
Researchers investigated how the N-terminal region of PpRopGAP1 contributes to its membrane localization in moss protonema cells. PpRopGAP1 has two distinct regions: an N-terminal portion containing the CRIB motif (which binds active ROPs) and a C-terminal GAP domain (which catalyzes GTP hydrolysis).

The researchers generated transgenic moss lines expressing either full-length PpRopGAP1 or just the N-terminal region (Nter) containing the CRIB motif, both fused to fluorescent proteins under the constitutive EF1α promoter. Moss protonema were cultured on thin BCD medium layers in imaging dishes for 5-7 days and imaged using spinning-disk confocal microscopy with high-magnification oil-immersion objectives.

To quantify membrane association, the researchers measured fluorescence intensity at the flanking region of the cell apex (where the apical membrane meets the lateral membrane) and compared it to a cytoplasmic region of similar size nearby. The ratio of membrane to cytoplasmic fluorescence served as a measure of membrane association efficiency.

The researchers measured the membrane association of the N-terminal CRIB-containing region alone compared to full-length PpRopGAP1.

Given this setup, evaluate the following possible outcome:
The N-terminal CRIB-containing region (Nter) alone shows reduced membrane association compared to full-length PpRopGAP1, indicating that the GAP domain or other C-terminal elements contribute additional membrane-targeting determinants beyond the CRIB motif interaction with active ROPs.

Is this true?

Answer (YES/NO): NO